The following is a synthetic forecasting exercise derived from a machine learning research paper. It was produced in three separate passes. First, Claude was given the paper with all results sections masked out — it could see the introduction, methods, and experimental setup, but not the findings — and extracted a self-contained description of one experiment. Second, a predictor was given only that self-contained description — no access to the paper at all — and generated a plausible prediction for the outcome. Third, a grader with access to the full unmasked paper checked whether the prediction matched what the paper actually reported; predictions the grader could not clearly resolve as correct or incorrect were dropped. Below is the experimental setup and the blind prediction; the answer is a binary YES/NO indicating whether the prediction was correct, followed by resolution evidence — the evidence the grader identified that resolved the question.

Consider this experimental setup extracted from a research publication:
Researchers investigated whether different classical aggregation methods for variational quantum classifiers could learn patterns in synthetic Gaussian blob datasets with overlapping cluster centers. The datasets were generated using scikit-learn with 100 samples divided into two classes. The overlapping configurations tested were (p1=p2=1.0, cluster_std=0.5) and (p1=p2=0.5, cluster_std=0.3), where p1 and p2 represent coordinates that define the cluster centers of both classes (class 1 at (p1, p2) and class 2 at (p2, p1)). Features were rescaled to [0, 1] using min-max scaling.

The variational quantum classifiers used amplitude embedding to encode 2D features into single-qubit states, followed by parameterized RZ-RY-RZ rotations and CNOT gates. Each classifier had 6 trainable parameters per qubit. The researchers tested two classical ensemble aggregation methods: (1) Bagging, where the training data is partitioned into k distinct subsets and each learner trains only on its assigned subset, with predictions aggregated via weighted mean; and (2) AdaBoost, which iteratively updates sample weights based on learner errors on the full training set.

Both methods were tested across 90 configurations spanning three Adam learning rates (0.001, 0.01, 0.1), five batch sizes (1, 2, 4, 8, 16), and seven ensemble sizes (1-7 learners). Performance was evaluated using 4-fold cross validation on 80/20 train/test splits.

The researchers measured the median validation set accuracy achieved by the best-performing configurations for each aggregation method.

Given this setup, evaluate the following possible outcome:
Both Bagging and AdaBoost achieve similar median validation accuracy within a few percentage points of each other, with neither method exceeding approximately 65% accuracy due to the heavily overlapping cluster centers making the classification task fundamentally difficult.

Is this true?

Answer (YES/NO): NO